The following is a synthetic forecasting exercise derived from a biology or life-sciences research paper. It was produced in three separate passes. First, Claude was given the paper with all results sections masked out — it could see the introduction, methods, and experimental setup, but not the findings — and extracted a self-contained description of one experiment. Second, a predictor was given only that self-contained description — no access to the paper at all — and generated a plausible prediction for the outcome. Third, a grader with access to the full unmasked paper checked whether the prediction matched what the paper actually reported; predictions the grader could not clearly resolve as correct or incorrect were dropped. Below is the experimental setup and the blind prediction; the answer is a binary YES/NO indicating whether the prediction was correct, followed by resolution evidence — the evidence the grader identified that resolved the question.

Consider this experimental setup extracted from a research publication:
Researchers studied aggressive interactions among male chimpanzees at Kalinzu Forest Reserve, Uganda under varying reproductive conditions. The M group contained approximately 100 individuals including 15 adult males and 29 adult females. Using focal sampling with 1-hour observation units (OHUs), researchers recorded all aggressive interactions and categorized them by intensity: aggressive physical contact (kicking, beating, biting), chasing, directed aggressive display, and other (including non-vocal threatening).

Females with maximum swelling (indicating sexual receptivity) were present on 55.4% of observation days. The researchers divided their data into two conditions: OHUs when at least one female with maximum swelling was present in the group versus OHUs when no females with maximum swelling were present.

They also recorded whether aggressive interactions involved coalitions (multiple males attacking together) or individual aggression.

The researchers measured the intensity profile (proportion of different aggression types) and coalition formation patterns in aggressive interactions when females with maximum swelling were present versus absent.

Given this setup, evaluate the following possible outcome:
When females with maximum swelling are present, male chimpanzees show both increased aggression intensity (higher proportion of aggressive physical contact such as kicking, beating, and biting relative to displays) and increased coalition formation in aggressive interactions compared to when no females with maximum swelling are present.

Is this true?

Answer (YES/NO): YES